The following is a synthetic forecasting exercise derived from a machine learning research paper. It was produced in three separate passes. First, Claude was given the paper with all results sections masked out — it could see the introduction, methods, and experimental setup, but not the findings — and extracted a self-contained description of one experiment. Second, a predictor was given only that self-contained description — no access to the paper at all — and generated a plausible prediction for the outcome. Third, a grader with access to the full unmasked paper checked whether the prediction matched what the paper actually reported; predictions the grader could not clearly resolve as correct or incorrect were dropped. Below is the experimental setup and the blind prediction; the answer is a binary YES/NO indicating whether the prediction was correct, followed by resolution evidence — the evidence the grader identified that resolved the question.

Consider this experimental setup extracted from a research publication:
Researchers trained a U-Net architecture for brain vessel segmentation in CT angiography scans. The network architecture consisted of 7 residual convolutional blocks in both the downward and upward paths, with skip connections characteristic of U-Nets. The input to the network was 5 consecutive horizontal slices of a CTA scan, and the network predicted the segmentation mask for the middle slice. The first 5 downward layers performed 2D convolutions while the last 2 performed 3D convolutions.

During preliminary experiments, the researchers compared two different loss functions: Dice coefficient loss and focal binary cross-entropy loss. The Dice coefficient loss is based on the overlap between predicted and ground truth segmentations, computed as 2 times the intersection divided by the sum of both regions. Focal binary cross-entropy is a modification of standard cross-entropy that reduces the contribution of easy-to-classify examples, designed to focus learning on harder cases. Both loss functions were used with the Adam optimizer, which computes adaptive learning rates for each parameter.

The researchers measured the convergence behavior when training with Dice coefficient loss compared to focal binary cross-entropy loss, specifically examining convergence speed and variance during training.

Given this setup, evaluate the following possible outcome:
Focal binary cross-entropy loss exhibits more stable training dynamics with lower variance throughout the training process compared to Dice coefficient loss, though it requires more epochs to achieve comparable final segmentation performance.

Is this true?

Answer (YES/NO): NO